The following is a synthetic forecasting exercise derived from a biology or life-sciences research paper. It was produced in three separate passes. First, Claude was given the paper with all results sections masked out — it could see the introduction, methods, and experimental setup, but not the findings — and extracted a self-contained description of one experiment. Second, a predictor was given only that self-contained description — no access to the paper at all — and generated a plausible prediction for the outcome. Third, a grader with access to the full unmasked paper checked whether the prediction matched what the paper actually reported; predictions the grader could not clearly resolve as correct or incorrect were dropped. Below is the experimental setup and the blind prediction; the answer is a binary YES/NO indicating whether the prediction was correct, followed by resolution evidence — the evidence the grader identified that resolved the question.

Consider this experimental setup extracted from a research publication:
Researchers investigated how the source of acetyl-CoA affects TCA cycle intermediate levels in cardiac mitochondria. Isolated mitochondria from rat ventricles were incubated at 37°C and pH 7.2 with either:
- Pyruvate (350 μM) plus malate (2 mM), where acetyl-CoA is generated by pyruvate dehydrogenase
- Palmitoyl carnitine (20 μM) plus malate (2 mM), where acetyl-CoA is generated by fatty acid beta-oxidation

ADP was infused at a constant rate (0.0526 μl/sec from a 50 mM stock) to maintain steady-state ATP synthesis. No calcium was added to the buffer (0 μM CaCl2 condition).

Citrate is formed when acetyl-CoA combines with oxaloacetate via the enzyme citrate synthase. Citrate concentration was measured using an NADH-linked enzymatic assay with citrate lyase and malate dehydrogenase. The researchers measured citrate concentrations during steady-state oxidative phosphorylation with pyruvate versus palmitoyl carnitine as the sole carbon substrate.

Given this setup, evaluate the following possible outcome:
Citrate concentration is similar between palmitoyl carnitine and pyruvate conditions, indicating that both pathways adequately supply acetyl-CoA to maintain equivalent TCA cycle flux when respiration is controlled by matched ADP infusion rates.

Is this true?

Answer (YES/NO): NO